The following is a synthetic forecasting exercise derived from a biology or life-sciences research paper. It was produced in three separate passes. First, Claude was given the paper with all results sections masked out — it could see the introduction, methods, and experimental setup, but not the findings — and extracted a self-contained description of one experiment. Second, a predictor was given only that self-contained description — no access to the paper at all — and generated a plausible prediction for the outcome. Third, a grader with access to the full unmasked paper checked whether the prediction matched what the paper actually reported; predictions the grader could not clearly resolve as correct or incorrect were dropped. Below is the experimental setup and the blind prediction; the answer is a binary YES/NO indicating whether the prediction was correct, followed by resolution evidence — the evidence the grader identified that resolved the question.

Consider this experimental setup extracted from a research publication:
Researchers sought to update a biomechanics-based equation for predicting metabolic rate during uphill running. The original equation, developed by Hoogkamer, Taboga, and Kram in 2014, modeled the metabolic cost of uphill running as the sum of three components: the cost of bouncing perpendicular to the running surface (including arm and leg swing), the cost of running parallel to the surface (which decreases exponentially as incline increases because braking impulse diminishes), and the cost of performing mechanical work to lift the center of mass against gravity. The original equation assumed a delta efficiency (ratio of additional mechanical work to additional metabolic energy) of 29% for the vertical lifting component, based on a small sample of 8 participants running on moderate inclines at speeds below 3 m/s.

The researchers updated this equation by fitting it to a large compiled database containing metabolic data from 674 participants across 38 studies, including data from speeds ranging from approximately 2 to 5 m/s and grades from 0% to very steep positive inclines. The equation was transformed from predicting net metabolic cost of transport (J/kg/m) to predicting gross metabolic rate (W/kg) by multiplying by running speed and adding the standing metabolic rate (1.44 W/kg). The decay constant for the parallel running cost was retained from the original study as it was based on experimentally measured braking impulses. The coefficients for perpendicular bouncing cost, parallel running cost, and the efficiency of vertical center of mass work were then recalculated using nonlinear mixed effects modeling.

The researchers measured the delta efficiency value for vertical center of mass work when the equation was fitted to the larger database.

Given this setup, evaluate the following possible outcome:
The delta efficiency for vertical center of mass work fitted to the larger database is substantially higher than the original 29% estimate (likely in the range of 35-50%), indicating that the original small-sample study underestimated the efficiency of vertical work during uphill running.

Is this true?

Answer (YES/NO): NO